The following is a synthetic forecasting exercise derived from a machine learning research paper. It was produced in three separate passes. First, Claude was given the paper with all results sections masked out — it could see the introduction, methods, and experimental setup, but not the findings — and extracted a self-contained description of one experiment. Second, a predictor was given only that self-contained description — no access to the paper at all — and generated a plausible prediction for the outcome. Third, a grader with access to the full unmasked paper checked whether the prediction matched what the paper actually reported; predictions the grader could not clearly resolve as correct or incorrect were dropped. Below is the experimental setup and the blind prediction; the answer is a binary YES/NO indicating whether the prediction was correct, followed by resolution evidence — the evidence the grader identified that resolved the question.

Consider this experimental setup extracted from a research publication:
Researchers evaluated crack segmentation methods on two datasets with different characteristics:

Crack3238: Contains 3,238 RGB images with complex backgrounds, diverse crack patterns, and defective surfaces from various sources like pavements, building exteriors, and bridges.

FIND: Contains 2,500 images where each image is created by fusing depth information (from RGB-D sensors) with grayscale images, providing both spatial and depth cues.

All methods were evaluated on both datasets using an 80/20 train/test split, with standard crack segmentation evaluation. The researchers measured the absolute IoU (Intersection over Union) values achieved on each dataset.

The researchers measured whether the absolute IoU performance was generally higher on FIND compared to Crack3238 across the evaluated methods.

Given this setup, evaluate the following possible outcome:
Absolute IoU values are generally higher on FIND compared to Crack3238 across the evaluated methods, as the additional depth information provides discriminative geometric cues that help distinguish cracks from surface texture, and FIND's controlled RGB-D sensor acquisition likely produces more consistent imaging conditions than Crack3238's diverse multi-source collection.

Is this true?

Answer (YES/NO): YES